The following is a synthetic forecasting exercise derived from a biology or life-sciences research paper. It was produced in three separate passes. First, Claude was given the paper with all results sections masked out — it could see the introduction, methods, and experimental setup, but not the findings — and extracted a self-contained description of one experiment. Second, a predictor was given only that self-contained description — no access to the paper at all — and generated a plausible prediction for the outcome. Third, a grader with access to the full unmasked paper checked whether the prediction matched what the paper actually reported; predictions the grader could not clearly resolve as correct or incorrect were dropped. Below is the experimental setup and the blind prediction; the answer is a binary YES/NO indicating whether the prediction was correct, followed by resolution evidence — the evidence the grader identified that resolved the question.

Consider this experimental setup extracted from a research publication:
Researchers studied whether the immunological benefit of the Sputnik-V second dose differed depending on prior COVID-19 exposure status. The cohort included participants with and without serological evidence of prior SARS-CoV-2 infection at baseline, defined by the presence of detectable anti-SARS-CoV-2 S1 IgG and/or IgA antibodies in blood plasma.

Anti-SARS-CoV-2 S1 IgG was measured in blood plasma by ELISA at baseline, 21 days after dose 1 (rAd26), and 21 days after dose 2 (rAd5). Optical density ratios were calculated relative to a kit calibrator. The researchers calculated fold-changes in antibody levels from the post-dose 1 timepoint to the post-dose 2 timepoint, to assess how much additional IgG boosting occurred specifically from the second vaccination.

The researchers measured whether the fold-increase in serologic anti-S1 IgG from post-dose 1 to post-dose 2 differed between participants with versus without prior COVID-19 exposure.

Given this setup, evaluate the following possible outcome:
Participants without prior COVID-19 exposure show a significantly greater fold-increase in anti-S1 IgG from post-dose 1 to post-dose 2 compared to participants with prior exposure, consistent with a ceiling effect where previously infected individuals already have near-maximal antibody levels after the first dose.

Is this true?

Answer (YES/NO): NO